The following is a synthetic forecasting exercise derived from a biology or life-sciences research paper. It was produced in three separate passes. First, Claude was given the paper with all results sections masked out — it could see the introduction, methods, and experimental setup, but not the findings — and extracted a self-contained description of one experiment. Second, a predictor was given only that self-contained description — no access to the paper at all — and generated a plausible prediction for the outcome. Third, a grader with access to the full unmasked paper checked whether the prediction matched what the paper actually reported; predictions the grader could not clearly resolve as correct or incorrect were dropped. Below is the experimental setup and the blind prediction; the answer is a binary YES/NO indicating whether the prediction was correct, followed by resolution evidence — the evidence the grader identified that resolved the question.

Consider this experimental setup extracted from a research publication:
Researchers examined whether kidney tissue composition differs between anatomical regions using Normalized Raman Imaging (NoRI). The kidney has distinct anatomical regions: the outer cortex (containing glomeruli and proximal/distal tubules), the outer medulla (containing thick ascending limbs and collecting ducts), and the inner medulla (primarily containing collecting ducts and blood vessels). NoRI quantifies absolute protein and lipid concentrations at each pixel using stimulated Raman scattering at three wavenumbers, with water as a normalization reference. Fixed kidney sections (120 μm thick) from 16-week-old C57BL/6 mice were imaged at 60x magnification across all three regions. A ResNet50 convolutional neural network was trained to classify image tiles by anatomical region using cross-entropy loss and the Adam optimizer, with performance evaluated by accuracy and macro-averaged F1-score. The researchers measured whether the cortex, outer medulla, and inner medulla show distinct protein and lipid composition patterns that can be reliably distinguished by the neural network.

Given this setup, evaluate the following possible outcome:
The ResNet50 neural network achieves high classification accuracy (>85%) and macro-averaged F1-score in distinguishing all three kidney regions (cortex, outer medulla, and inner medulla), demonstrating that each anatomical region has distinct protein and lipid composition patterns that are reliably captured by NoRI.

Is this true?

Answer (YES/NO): NO